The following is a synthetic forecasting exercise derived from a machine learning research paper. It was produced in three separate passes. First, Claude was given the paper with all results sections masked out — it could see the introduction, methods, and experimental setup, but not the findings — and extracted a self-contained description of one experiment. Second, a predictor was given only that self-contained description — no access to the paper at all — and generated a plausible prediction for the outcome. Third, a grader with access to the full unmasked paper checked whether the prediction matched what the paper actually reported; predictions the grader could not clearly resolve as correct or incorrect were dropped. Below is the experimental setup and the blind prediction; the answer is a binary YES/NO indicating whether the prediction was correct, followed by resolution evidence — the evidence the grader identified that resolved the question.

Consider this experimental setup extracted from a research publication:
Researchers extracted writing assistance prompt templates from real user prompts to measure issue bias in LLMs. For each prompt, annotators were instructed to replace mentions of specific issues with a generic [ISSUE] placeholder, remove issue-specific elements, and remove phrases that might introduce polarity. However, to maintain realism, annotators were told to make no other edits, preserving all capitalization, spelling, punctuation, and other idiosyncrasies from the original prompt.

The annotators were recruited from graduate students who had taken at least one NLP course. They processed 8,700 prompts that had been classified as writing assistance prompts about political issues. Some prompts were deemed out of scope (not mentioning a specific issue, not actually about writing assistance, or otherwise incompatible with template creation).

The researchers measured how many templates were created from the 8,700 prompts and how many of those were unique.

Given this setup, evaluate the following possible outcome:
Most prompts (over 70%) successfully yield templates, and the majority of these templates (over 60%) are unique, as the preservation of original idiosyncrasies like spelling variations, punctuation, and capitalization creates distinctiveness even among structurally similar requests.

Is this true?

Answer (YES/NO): NO